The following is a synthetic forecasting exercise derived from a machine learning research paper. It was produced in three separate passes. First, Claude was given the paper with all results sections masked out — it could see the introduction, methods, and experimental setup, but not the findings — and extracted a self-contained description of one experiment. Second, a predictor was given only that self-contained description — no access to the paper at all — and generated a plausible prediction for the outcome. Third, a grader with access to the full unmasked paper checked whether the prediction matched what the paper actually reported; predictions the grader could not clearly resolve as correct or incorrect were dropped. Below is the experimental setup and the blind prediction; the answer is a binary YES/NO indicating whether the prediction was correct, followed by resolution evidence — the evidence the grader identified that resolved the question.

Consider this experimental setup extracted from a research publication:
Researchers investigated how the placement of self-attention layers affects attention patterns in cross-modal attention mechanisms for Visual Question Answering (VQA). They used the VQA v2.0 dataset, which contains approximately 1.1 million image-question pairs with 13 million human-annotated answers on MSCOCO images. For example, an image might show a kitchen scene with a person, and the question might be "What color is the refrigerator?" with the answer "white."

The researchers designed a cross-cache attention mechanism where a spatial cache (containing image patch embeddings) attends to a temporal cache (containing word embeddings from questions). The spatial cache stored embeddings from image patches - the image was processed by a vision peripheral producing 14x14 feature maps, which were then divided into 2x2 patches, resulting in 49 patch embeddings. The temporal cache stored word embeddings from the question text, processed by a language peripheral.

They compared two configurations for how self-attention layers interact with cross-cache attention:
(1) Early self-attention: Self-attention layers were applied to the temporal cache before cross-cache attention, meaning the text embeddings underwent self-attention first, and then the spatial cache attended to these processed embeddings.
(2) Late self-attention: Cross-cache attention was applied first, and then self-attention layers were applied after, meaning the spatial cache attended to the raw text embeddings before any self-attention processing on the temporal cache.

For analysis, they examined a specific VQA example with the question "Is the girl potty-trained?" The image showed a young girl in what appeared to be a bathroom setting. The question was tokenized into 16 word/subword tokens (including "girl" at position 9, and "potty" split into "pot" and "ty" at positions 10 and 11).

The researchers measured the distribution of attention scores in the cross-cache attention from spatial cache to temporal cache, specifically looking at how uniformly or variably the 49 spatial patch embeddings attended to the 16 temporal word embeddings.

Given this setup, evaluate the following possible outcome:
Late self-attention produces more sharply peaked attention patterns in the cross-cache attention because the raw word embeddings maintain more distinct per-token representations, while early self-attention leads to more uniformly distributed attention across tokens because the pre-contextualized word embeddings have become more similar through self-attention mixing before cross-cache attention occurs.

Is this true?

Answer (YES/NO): YES